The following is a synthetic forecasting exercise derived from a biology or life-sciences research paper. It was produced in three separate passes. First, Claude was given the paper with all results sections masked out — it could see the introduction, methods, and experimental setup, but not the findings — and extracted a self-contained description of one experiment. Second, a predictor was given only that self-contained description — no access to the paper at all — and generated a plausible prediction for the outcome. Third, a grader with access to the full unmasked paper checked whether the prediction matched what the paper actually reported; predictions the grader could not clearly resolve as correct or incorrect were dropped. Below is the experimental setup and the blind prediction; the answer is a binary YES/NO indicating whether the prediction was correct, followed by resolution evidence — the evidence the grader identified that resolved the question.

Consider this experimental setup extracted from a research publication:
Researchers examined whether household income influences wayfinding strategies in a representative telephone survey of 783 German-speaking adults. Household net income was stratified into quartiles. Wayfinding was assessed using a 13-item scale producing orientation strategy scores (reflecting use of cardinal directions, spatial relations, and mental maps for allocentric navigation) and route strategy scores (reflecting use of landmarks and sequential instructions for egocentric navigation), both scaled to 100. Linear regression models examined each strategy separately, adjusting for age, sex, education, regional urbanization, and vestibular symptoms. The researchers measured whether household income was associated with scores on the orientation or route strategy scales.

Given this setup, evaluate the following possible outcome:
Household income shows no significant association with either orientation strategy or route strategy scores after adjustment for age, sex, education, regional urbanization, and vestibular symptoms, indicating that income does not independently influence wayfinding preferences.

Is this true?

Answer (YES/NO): YES